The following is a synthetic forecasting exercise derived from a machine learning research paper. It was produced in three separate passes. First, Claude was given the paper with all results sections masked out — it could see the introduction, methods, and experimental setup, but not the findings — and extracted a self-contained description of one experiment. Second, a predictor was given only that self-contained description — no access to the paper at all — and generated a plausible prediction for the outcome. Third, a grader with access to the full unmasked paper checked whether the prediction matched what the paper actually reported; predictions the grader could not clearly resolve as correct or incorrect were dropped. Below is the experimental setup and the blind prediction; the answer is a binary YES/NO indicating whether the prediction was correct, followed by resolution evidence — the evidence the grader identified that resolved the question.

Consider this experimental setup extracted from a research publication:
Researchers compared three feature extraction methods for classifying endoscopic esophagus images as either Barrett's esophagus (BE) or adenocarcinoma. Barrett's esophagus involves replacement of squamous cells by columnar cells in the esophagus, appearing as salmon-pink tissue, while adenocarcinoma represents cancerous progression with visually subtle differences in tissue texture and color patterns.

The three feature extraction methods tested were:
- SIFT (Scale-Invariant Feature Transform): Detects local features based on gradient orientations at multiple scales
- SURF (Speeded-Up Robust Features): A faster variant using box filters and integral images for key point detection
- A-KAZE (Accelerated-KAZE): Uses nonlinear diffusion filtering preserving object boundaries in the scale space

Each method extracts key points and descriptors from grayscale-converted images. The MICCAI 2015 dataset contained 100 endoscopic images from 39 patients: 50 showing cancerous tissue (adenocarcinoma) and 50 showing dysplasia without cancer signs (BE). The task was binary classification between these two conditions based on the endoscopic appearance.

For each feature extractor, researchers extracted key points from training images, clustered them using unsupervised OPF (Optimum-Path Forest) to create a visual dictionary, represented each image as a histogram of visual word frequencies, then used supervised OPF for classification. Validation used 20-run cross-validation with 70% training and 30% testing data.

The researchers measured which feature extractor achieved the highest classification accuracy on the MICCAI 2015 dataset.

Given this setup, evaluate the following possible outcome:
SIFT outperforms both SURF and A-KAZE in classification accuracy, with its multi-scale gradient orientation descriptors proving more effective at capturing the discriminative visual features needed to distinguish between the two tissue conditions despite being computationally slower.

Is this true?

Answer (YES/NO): YES